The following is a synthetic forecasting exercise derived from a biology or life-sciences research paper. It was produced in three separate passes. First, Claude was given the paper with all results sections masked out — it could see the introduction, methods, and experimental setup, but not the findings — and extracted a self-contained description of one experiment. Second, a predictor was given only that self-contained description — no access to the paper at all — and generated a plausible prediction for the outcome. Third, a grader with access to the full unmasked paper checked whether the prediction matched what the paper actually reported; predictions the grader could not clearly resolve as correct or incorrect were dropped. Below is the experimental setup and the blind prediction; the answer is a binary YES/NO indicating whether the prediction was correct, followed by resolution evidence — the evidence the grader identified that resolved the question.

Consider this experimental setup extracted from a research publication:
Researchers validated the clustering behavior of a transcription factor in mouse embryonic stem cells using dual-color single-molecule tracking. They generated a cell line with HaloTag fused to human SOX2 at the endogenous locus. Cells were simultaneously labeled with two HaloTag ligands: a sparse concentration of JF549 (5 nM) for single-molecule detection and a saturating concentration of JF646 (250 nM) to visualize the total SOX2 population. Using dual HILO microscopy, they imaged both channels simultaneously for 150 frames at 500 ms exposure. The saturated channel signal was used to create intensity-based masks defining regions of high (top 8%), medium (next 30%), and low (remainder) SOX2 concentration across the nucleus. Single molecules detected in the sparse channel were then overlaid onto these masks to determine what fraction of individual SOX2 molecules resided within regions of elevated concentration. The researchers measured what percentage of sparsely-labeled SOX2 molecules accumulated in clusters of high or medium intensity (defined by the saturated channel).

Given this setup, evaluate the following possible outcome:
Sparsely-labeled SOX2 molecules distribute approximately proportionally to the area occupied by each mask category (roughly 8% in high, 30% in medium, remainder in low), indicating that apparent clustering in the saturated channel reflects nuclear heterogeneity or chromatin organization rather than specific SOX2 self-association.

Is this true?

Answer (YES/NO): NO